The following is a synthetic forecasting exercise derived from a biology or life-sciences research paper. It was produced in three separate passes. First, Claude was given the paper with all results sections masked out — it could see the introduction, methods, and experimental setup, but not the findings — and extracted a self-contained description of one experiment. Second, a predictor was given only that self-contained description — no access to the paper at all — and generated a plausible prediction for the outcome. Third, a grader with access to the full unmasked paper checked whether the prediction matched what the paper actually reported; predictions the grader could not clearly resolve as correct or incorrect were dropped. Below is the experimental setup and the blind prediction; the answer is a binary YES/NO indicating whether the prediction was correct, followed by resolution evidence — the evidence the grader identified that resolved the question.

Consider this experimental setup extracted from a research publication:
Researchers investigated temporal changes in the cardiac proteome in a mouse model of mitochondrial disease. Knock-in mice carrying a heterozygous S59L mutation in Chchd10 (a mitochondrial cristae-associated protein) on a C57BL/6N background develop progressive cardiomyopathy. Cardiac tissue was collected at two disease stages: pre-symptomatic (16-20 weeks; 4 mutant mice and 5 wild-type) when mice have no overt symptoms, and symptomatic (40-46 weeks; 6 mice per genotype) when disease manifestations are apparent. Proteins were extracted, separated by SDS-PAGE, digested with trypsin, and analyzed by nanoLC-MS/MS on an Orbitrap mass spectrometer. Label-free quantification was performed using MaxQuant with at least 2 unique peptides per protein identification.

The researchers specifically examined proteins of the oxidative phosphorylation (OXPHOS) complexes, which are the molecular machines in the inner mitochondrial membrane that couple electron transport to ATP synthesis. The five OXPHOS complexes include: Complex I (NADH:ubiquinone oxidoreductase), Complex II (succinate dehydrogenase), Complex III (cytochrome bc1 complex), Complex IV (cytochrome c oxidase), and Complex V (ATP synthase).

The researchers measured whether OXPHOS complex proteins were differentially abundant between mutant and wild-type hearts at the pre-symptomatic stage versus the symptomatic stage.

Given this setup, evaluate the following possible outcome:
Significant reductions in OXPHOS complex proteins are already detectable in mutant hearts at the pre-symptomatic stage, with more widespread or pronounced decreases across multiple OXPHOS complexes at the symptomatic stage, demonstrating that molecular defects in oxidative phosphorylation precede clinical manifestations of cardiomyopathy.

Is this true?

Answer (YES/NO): YES